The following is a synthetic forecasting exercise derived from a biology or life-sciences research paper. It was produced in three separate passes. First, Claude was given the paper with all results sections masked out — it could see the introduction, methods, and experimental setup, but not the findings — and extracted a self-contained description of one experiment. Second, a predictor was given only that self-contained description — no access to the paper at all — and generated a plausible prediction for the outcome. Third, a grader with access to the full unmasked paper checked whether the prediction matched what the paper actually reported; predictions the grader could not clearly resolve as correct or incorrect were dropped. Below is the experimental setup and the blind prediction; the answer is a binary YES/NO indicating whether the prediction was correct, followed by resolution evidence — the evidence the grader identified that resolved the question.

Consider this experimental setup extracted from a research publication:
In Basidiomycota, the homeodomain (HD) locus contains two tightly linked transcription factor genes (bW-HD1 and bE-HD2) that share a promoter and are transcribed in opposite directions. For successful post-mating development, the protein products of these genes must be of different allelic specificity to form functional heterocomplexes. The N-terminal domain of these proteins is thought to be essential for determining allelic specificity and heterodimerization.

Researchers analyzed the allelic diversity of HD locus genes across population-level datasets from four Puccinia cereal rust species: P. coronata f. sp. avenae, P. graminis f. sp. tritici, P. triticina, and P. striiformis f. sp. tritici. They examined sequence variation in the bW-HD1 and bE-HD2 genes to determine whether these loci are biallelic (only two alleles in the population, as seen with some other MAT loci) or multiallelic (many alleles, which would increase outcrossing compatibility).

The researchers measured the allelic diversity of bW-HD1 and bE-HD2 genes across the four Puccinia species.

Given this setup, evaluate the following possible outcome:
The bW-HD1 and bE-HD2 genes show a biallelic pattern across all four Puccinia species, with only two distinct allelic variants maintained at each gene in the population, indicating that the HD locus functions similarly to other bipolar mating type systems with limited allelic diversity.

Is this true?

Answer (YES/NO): NO